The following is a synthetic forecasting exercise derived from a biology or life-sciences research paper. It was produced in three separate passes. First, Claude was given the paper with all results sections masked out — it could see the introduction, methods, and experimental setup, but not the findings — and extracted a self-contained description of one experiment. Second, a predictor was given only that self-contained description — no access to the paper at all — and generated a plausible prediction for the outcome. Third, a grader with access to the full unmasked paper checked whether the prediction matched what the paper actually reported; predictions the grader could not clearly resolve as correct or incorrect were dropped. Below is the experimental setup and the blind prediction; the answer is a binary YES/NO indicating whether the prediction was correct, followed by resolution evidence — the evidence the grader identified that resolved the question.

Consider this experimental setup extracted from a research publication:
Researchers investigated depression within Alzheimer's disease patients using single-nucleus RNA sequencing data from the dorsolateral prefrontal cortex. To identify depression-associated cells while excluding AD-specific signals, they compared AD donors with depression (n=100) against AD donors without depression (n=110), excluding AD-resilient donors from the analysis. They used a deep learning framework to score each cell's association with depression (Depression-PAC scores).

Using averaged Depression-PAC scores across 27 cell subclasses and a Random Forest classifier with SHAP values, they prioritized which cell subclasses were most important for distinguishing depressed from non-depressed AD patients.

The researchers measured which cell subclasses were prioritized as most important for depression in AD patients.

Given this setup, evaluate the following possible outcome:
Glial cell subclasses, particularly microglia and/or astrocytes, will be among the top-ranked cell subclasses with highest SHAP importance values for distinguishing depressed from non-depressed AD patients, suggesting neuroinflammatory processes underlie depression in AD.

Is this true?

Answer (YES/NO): YES